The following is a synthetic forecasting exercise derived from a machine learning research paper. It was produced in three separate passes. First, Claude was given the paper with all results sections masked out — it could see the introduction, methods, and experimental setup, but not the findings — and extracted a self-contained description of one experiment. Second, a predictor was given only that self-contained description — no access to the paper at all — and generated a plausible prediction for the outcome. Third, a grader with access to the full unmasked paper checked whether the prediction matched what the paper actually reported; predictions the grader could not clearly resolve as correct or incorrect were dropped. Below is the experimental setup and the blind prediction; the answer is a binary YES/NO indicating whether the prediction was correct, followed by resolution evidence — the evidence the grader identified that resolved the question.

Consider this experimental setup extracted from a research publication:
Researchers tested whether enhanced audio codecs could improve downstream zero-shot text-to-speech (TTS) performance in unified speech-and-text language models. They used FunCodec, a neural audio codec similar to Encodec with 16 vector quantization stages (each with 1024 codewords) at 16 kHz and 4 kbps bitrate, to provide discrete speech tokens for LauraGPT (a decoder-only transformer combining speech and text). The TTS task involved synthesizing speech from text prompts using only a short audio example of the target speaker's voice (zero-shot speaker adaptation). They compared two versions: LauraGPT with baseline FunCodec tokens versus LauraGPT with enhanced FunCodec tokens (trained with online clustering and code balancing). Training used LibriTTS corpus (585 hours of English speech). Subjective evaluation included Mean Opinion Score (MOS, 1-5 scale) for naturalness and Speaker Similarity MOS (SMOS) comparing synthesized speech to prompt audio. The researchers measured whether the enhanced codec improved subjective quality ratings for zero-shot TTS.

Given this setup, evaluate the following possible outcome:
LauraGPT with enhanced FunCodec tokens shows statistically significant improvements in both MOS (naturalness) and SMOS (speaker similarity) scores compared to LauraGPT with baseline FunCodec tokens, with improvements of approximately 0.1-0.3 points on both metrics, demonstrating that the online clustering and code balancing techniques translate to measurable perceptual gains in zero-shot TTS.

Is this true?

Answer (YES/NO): YES